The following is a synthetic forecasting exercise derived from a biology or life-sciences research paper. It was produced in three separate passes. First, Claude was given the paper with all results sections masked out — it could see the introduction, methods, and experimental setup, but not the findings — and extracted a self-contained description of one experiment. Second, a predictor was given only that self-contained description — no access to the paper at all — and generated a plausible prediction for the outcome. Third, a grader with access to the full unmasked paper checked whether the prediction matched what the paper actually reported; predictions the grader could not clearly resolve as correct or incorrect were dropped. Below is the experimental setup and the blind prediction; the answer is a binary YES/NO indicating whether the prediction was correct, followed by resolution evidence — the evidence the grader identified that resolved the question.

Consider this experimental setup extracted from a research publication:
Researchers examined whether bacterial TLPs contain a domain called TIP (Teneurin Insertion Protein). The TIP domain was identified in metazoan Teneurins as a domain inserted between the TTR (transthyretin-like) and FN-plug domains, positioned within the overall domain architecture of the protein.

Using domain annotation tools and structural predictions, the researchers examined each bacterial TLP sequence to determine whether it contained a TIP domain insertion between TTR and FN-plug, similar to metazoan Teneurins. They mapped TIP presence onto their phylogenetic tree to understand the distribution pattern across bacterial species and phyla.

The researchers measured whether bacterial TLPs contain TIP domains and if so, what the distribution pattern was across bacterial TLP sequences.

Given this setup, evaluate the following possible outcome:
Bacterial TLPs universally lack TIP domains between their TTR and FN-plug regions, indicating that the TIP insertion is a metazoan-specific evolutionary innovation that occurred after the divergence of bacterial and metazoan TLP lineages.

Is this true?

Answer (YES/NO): NO